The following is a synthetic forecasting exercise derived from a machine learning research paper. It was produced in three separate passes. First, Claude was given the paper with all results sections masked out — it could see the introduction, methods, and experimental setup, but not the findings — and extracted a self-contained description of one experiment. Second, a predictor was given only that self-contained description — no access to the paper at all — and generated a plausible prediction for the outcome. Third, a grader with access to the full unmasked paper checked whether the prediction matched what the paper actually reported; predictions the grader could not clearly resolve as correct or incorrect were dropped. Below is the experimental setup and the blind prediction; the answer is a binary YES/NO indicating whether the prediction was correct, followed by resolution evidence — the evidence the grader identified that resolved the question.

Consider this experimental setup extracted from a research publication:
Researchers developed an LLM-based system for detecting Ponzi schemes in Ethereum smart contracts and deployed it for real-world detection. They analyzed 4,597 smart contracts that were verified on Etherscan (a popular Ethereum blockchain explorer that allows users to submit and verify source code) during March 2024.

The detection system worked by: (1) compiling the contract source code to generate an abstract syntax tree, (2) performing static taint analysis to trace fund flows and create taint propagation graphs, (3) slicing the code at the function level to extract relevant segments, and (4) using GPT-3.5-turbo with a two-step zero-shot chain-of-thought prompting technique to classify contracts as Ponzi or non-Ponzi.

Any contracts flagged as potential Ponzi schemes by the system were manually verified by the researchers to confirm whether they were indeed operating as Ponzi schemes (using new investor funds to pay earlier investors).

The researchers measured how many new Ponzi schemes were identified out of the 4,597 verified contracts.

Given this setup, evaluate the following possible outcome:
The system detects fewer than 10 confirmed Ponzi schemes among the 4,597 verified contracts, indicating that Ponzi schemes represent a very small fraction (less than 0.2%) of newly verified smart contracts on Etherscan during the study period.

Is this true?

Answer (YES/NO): NO